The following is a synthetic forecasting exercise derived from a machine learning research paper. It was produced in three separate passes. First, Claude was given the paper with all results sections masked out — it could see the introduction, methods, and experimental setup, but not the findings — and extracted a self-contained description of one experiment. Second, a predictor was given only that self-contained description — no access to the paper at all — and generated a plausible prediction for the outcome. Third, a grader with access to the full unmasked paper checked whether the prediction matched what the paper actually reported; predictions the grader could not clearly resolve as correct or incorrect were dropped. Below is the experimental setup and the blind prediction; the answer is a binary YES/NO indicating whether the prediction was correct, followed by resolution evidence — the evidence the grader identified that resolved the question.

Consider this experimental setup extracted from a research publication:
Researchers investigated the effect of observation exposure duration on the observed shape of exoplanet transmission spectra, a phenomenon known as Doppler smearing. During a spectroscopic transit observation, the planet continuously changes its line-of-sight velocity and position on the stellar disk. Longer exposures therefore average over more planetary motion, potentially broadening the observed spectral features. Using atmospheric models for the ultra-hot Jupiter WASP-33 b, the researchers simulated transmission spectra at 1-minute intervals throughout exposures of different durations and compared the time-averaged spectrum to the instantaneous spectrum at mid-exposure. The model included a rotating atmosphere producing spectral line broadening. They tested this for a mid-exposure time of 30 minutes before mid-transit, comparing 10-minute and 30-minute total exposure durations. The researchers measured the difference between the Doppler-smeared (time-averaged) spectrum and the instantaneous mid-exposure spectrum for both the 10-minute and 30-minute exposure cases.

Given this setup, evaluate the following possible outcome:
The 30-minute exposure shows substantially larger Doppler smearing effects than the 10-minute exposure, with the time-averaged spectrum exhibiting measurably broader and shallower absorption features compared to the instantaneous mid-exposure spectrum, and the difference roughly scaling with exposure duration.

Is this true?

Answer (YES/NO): NO